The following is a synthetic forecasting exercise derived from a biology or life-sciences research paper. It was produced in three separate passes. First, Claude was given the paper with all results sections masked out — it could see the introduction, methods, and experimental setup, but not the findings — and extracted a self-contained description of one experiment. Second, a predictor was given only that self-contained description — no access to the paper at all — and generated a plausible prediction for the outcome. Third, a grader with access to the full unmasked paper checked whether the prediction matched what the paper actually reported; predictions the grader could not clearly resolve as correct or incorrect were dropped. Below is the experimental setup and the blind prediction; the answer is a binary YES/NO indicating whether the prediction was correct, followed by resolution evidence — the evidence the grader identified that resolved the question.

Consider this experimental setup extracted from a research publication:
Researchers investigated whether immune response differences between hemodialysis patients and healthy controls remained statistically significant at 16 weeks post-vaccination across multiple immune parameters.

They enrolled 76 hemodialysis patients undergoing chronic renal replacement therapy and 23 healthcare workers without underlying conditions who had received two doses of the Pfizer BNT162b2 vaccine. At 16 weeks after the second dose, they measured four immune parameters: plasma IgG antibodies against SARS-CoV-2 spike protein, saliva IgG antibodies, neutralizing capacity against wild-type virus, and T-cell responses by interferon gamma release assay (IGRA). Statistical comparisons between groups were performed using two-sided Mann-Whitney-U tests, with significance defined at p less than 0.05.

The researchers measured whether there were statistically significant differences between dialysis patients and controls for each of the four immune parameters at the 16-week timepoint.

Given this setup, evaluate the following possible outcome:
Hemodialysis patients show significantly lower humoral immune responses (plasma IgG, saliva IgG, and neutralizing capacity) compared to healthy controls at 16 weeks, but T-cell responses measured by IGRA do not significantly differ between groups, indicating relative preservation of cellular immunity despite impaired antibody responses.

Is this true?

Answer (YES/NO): YES